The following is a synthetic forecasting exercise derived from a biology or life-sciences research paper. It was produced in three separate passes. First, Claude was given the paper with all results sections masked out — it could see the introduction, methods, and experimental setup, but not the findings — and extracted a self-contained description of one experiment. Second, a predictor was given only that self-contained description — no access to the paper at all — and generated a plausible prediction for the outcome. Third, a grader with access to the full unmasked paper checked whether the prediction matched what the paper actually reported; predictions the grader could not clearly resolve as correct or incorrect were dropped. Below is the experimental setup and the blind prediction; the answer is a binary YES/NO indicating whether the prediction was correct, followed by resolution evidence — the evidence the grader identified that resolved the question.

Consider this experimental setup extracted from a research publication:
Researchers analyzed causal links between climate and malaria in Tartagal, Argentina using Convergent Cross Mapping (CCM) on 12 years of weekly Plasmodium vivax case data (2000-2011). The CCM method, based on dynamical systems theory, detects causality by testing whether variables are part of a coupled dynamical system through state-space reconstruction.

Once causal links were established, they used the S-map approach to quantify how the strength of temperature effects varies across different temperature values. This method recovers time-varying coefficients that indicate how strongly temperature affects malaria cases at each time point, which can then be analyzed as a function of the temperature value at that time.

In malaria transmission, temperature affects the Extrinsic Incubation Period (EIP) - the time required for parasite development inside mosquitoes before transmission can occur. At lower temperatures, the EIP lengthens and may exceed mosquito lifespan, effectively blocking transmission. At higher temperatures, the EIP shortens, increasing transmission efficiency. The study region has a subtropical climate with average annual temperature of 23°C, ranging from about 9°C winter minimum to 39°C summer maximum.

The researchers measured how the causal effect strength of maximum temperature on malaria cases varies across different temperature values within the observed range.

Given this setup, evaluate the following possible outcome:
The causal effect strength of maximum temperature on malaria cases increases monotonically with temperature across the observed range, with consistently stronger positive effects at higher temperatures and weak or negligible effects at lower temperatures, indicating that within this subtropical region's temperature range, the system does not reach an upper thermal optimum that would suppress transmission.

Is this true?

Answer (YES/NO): YES